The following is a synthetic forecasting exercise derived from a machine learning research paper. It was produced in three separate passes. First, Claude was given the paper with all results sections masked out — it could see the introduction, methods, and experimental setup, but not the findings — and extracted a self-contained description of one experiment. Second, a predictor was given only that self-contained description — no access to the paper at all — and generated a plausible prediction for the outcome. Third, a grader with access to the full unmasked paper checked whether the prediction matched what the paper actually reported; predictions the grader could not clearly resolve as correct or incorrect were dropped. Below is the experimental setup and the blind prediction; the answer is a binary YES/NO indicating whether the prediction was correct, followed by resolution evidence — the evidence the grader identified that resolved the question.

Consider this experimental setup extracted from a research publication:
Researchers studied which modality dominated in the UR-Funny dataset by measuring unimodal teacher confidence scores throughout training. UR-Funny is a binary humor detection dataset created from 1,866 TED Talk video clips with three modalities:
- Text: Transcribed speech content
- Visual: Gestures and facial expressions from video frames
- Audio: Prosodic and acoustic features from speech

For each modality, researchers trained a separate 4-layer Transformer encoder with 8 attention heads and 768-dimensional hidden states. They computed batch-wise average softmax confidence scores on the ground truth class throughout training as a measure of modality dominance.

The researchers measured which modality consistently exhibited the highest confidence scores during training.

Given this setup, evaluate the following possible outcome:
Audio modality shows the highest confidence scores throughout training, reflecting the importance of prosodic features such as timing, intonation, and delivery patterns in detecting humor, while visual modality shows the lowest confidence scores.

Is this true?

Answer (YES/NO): NO